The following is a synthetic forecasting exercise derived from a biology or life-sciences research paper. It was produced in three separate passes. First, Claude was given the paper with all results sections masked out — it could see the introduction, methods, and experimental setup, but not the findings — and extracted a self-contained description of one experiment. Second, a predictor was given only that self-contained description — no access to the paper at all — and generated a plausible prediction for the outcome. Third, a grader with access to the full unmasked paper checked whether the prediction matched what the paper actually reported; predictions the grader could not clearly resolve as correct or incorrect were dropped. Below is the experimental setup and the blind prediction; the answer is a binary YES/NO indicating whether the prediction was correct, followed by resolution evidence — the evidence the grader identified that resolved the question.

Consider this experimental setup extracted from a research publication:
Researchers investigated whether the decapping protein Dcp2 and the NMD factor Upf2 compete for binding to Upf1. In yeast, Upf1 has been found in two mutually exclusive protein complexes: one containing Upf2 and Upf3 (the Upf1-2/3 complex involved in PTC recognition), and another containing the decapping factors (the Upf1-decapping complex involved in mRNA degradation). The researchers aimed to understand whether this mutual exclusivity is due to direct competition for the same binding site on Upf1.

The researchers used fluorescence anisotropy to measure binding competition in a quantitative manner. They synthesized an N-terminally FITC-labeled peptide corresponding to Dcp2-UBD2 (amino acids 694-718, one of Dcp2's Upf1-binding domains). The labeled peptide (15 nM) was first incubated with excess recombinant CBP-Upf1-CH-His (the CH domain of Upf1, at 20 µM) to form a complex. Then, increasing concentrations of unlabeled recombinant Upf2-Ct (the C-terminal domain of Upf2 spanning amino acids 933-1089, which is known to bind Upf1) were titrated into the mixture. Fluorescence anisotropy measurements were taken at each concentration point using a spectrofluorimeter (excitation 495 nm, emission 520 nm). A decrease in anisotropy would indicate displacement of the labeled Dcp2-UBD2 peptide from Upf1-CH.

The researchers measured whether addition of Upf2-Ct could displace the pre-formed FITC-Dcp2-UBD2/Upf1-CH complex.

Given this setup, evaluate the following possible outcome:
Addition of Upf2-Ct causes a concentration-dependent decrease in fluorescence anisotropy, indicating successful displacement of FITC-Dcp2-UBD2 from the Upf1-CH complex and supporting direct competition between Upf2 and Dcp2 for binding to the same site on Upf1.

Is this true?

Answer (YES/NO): YES